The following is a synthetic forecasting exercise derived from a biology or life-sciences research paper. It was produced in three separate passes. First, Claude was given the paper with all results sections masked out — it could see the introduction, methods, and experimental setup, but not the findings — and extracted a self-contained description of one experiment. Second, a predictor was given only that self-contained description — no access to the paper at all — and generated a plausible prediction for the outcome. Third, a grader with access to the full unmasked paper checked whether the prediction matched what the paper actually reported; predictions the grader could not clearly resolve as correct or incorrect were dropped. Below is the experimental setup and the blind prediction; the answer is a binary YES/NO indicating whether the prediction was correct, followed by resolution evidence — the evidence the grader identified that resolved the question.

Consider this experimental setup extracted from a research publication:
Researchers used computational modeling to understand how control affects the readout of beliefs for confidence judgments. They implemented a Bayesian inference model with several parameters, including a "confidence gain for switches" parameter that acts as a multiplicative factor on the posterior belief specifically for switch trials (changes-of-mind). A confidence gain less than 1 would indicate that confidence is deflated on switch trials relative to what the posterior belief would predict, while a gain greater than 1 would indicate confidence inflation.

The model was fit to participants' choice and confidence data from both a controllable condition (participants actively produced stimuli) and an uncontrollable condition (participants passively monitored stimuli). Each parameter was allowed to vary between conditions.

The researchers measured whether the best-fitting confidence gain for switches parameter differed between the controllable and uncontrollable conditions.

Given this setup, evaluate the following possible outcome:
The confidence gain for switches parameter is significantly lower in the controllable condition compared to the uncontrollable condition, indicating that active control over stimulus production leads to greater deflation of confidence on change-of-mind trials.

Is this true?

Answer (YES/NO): NO